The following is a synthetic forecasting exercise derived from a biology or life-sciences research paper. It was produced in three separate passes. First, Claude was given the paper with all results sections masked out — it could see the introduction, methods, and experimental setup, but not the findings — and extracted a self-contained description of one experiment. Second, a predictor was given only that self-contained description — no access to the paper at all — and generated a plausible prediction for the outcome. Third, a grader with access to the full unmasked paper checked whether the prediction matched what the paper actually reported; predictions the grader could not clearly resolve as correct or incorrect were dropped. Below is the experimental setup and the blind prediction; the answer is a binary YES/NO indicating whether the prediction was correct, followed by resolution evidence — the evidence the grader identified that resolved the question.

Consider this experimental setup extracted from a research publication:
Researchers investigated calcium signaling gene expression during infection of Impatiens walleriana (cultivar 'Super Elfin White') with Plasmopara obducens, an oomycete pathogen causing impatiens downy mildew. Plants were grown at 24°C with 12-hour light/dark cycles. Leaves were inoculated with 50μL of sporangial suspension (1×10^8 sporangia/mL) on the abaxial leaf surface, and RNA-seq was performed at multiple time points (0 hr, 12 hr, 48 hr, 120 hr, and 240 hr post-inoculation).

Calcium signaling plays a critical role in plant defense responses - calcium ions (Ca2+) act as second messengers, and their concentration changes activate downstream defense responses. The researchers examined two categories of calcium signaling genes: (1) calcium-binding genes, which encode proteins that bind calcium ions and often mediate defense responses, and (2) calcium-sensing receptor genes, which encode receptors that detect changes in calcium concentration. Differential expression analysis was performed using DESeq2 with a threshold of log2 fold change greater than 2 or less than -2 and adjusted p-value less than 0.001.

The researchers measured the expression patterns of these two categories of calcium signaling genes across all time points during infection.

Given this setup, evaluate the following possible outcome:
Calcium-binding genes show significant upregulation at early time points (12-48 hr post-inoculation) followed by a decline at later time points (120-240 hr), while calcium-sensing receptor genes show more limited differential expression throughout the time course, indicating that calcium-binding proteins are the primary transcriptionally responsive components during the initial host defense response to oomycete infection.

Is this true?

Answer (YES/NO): NO